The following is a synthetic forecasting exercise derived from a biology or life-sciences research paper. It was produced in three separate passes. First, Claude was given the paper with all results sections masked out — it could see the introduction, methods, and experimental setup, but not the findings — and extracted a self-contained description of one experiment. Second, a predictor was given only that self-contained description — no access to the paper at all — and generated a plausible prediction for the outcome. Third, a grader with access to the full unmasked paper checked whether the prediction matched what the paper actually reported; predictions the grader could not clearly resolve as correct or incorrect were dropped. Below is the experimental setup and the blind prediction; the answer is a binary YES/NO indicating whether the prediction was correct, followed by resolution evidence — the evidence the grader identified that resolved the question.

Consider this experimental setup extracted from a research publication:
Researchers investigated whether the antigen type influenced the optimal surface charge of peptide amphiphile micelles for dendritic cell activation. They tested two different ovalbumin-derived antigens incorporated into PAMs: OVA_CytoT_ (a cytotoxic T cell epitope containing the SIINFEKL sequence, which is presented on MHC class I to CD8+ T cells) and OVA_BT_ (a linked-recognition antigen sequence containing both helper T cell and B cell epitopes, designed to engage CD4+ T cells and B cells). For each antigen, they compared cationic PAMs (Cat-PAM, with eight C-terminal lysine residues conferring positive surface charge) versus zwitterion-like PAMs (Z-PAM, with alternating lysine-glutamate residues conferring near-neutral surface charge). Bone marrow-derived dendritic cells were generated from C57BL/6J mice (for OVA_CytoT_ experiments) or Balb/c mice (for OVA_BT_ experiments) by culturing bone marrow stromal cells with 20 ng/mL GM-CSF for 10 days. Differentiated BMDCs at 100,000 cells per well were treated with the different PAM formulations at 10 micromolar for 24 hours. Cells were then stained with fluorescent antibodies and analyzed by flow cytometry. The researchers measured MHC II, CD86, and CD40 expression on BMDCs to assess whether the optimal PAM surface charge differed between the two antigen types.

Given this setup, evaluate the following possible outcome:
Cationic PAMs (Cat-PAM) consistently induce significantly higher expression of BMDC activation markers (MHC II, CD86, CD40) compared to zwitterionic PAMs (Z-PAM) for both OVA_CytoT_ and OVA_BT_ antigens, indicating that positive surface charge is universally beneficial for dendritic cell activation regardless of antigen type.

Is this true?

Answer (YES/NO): NO